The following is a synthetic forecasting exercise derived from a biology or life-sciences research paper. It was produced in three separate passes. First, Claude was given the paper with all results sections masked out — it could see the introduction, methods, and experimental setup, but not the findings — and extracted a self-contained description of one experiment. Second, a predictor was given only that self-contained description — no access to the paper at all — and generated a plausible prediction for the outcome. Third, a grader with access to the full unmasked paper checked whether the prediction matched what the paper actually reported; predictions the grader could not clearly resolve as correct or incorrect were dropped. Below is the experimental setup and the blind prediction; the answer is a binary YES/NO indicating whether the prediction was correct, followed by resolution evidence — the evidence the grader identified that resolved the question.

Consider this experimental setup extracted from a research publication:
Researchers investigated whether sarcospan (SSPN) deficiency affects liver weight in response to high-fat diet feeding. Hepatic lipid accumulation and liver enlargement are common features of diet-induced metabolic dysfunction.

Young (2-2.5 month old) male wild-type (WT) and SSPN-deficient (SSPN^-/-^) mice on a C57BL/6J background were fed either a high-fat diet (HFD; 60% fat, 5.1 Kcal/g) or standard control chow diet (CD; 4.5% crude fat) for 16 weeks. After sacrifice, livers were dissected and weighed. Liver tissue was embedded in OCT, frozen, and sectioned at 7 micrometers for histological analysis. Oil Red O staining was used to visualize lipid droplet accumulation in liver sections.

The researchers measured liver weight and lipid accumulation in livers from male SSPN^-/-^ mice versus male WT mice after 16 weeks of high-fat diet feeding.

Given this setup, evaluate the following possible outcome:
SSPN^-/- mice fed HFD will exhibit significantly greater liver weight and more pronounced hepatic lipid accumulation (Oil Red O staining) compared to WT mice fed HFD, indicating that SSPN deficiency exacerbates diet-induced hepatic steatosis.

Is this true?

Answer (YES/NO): NO